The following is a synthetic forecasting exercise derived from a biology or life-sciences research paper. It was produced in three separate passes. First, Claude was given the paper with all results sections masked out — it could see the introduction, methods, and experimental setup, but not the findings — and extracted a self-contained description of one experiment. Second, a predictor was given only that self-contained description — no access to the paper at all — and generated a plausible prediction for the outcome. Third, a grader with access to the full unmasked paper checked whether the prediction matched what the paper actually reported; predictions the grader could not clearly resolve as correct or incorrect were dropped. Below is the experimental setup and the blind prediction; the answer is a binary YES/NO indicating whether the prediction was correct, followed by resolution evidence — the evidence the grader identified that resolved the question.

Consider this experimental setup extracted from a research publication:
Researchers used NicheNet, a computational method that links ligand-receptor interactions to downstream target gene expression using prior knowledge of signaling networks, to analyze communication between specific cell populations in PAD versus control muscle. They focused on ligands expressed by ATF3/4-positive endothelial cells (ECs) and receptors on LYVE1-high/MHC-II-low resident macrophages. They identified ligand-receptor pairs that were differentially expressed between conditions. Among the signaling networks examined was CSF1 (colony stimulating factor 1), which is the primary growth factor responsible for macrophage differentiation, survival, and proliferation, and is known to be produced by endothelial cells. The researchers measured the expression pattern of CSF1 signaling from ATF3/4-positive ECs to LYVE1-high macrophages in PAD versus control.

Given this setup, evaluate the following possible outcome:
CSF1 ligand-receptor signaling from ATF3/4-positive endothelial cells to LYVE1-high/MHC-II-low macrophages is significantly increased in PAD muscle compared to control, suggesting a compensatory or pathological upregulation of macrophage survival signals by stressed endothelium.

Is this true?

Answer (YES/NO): NO